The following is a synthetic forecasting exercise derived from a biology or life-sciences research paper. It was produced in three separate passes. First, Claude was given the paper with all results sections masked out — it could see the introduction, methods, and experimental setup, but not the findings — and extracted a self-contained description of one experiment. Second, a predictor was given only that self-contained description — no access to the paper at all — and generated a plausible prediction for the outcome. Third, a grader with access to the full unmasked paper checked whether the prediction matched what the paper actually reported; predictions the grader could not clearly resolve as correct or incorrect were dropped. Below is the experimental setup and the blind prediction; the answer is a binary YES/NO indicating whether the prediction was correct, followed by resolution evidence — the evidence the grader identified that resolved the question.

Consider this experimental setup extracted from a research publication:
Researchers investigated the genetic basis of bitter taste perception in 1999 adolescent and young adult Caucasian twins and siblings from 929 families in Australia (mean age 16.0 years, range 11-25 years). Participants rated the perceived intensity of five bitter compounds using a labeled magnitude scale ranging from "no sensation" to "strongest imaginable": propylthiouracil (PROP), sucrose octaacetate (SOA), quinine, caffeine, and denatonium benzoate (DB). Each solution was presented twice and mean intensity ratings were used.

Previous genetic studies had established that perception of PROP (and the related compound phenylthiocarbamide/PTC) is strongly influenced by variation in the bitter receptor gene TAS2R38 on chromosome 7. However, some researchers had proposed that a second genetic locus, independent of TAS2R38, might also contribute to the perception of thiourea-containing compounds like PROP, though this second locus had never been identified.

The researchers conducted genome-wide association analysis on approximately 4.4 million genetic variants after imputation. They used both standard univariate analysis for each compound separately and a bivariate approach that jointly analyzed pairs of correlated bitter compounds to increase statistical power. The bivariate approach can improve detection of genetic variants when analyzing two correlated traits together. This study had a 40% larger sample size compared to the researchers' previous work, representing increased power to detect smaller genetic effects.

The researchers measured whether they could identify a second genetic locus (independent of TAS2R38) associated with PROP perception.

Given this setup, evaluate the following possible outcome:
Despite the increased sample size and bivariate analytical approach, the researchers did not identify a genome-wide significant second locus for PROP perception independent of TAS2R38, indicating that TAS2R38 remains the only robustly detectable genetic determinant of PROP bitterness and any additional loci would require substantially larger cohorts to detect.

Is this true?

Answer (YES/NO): NO